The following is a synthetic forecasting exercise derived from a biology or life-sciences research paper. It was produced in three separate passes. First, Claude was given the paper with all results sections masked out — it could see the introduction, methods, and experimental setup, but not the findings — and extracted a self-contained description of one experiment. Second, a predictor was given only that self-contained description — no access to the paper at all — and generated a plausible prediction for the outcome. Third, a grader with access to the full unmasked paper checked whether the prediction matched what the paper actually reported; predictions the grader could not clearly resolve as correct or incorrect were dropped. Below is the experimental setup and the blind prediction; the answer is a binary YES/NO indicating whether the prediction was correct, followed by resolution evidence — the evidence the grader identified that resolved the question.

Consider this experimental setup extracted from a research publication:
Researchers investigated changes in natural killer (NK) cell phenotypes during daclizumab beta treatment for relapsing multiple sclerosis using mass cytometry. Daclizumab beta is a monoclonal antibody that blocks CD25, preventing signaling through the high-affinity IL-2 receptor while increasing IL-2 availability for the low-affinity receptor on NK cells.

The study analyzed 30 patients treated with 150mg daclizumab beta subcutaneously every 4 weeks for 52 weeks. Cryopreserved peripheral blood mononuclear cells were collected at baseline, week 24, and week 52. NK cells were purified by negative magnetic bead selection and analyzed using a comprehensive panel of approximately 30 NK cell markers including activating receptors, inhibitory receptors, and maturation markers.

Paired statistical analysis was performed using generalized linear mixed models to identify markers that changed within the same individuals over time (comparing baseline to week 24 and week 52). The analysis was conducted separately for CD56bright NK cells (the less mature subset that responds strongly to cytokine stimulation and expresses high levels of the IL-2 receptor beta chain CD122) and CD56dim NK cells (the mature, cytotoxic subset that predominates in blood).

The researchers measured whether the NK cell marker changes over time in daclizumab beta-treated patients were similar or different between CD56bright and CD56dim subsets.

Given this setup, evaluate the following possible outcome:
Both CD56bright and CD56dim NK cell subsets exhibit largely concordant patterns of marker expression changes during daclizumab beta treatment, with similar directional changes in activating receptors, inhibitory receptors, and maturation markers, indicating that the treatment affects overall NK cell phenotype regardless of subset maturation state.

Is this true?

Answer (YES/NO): NO